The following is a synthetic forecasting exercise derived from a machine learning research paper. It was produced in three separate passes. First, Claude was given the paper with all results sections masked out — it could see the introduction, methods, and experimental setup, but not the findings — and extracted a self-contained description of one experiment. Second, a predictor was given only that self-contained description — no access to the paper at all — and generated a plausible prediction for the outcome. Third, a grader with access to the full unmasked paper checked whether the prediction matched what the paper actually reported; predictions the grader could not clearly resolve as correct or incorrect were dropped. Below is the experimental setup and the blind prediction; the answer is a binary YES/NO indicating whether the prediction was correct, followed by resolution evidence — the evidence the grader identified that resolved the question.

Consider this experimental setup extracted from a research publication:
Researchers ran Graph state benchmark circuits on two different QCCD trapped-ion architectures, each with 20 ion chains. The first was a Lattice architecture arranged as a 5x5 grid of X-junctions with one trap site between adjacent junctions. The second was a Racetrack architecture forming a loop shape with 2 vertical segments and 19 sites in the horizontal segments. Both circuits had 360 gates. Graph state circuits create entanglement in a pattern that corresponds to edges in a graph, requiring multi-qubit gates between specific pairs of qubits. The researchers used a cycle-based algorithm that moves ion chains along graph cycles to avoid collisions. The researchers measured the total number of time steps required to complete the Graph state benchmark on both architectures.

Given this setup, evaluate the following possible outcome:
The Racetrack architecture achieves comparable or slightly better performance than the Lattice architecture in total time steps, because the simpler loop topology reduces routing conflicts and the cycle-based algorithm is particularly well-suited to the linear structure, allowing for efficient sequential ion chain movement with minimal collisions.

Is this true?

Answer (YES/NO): NO